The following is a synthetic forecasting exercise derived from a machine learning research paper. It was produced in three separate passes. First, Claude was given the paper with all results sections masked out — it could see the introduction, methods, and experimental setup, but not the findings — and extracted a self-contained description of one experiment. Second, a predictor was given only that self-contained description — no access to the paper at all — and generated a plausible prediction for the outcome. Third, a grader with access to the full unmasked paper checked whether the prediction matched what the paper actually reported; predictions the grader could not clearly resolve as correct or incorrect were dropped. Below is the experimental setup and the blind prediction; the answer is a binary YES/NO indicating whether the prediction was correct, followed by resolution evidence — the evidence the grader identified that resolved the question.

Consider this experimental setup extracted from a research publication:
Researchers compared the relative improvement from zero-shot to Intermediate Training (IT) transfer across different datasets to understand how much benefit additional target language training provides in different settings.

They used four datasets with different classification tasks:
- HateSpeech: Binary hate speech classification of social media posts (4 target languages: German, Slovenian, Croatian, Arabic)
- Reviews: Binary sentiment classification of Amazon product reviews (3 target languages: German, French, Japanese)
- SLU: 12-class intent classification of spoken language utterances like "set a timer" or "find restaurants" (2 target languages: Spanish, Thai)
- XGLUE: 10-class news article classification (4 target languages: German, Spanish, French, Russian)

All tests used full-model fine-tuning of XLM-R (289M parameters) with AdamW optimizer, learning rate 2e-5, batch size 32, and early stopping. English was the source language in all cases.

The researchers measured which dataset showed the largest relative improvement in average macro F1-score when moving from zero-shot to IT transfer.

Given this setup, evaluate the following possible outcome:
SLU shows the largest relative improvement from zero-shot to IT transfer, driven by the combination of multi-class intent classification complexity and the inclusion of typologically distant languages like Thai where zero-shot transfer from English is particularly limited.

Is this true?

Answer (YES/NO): YES